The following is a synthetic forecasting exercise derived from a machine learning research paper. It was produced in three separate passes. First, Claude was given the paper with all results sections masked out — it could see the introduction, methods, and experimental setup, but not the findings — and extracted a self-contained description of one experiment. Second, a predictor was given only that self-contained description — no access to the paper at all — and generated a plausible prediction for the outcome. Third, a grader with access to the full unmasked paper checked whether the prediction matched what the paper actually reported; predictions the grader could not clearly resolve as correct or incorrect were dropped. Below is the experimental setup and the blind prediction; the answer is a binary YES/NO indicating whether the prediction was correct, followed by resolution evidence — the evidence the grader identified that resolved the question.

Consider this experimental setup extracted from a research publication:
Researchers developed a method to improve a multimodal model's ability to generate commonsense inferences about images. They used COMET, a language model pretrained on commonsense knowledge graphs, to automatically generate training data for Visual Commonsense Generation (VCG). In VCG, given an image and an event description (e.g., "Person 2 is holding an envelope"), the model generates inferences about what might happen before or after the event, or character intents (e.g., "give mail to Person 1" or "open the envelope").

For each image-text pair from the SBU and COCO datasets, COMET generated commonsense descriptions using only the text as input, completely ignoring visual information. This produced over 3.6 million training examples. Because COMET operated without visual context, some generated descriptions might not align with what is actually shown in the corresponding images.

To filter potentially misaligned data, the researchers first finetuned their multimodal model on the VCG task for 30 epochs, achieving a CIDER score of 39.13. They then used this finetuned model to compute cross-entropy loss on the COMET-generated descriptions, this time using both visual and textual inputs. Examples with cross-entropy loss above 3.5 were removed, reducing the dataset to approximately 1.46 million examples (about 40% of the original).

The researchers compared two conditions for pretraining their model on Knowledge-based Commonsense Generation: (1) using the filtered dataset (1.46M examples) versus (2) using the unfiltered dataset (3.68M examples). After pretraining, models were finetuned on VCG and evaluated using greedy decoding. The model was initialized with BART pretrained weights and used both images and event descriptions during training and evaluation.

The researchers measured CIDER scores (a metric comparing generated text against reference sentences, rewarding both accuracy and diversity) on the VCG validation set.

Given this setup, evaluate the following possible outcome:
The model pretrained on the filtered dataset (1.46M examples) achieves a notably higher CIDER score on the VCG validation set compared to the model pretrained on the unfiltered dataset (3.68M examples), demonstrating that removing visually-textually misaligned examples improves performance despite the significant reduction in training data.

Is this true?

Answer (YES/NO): YES